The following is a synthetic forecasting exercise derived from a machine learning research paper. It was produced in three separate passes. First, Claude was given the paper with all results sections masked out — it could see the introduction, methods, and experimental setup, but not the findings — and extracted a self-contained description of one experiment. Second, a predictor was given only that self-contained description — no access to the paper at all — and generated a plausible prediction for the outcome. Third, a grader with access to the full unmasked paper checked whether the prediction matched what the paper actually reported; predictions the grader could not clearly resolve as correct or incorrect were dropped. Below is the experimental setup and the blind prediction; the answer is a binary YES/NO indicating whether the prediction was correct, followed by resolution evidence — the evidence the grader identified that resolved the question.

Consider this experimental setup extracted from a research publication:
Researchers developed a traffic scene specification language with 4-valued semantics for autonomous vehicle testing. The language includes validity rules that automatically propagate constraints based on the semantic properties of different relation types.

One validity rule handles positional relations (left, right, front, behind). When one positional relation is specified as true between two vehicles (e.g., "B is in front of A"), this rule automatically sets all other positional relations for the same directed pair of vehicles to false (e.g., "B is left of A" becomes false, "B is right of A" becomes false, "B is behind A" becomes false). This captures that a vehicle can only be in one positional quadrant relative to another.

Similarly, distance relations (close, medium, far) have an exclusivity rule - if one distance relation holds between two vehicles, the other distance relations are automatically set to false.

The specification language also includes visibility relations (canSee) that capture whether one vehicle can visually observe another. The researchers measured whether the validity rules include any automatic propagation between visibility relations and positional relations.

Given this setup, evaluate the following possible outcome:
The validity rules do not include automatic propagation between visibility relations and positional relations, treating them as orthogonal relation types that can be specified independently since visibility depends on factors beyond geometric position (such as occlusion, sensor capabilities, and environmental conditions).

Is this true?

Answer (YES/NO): YES